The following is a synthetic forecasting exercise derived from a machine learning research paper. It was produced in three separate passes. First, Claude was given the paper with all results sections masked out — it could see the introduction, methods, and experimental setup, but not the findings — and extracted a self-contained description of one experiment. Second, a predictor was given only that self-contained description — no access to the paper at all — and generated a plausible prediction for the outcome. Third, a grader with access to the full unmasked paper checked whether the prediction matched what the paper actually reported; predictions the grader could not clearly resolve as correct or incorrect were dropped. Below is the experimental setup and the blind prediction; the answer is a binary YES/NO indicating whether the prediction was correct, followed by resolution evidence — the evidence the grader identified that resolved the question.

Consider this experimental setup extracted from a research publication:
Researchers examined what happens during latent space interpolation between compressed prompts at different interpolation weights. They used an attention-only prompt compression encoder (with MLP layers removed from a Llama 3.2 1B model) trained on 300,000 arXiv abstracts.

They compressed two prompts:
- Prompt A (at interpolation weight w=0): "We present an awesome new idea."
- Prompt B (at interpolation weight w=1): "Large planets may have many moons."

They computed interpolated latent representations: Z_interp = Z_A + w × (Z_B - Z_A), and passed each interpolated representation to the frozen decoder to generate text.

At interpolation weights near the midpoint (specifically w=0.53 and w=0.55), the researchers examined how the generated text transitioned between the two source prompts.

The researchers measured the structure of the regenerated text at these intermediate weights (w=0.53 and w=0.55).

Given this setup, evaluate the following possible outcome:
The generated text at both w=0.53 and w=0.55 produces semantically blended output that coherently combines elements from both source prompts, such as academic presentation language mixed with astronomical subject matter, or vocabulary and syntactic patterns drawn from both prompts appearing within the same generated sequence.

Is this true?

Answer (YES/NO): NO